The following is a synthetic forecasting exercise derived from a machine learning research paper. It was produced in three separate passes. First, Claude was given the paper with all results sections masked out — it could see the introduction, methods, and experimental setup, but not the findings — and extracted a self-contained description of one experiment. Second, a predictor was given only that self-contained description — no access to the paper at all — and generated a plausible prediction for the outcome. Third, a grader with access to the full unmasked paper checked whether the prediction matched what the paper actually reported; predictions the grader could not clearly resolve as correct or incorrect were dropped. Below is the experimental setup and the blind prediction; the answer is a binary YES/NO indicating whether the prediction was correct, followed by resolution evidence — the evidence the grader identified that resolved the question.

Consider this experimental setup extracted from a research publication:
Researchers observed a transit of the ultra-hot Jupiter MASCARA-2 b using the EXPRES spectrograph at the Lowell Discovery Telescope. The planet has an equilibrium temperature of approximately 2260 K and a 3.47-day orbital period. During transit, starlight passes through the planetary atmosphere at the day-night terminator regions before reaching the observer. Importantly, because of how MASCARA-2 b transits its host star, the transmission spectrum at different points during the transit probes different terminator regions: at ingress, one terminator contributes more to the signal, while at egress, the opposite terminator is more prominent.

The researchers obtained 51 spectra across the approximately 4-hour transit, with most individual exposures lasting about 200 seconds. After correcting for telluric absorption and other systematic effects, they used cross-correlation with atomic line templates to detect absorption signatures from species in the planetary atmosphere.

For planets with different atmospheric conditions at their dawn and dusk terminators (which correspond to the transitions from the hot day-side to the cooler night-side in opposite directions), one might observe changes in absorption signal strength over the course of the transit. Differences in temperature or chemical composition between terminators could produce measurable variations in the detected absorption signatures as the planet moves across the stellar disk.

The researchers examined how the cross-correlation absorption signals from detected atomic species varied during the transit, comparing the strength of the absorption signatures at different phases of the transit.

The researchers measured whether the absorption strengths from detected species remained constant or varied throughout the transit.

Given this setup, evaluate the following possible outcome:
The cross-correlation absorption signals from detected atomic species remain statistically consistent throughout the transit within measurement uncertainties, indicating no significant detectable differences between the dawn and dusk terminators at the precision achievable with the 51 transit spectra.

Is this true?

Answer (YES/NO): NO